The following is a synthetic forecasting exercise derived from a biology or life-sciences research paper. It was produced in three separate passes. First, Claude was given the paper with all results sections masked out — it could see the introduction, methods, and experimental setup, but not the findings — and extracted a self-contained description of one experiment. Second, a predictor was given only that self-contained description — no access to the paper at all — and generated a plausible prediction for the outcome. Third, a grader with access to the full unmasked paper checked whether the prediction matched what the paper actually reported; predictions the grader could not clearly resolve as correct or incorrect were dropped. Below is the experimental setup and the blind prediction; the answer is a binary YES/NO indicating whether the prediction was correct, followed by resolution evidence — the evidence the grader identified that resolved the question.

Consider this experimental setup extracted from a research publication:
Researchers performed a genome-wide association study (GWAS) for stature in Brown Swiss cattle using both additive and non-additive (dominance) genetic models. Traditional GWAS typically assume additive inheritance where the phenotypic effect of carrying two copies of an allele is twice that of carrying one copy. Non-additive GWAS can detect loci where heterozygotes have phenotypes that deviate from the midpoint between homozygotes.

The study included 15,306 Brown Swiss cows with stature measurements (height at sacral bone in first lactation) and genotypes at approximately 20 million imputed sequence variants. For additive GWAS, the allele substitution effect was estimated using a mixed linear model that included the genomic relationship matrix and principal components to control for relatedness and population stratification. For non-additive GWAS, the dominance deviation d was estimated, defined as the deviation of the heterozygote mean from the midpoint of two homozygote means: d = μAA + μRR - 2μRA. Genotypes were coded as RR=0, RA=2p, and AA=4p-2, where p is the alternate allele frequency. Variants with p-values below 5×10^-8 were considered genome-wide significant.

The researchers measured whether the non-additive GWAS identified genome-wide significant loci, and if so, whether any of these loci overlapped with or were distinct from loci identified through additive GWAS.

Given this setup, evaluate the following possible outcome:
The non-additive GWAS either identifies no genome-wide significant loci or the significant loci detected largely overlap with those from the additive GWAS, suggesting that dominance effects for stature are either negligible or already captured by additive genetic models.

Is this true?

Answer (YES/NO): NO